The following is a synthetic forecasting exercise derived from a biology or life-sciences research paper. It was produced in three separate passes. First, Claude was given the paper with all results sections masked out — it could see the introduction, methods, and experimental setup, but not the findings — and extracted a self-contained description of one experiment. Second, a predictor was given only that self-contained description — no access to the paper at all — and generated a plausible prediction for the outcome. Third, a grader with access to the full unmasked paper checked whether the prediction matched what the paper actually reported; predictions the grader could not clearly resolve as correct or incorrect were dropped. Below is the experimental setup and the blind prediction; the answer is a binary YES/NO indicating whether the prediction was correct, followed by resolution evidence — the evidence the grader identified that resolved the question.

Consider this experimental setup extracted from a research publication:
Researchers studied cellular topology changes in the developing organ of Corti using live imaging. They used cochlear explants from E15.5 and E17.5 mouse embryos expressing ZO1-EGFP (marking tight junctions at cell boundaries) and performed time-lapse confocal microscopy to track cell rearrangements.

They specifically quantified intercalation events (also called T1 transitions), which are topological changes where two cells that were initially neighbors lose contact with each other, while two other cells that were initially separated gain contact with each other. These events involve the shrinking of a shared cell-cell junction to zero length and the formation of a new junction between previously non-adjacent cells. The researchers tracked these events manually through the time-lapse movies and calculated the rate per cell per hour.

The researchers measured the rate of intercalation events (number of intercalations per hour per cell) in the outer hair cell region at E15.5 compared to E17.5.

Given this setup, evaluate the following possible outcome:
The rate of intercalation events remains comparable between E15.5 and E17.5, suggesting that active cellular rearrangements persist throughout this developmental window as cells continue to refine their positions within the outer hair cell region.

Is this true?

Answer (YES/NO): NO